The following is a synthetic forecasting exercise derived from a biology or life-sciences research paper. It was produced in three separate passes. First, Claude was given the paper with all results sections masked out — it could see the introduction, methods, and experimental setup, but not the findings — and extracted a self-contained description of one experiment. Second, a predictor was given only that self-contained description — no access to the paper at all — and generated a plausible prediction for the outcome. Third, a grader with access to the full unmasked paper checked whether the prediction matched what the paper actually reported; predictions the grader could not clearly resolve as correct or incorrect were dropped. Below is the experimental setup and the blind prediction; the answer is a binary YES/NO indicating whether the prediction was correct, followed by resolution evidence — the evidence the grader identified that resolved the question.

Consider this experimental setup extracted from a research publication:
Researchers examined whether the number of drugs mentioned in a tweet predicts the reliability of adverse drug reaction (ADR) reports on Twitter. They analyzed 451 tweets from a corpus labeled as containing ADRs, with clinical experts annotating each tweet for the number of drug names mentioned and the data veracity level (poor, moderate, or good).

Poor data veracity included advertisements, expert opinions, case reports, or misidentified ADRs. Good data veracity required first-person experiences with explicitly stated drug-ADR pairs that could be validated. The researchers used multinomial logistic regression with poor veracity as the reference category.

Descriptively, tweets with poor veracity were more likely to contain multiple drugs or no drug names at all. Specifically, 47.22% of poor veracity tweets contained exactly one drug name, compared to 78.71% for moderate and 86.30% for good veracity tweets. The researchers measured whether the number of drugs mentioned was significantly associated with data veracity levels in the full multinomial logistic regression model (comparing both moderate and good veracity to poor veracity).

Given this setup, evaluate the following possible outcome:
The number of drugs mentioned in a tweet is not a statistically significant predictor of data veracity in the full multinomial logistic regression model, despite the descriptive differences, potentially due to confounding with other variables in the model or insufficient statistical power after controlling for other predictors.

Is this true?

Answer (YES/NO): YES